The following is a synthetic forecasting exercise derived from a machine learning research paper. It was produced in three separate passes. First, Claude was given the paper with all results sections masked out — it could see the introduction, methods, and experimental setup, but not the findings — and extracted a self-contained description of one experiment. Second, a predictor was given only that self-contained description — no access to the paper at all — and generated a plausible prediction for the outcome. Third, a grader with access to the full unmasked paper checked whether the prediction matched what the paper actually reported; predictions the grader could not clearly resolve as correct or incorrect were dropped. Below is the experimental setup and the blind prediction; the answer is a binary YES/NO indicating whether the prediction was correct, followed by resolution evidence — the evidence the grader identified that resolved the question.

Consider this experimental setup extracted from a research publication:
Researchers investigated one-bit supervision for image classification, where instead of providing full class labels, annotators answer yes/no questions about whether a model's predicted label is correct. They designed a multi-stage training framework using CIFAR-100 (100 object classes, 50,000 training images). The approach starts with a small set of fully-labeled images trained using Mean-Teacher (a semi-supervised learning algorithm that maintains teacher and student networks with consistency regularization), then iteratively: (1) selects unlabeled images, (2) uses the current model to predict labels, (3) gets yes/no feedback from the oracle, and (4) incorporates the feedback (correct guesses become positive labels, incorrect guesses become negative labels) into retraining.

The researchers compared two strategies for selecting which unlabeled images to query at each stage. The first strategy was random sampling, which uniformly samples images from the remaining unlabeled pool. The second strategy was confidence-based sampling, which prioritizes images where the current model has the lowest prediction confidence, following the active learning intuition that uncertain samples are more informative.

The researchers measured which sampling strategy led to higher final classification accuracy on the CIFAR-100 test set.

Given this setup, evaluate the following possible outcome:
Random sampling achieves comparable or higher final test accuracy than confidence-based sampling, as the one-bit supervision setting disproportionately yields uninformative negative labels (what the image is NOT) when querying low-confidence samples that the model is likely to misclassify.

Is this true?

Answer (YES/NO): NO